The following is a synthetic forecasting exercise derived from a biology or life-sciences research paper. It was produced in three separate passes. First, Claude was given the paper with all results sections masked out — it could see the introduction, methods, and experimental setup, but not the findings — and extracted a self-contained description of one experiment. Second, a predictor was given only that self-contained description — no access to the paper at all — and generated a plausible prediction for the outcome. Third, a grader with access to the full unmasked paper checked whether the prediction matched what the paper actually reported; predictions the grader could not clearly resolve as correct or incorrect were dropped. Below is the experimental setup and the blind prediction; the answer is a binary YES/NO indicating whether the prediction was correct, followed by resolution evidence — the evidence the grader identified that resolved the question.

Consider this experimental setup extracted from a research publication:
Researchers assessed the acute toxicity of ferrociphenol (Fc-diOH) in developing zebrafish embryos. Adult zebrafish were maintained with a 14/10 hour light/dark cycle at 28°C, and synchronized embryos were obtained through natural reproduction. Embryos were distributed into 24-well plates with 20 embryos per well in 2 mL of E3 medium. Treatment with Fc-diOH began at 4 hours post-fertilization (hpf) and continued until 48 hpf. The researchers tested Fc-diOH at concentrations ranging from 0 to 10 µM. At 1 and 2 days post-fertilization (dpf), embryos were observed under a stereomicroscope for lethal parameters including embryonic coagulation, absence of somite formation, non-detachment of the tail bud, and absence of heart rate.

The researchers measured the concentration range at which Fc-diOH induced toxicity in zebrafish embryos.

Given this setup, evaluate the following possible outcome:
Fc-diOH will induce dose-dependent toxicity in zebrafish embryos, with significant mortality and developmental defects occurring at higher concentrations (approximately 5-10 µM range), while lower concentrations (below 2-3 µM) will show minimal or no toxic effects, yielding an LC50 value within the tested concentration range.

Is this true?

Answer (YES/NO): YES